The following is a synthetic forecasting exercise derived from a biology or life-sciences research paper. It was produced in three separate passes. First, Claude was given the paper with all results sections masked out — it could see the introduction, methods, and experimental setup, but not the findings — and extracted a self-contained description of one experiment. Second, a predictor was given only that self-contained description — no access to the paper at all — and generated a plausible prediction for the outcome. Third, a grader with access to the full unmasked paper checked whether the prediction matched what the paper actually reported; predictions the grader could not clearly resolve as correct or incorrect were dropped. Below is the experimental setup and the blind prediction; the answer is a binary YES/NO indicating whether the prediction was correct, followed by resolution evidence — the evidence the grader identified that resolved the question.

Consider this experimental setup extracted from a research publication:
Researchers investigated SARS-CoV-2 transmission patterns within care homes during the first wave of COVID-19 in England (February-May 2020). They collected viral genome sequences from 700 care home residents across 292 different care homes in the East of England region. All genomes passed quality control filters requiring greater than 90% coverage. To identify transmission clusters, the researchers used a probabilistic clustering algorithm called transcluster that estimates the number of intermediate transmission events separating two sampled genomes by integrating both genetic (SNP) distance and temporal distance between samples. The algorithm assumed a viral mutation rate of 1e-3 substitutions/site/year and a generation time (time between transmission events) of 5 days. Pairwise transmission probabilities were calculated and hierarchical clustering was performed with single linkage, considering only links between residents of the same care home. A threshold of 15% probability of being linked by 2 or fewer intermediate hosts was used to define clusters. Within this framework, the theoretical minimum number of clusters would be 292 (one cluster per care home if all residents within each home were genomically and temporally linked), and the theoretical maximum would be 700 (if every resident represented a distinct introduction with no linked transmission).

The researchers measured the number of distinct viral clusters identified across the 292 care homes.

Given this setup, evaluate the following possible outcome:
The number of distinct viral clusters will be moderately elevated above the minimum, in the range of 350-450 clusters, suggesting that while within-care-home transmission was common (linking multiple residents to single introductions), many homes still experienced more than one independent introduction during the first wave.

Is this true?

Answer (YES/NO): YES